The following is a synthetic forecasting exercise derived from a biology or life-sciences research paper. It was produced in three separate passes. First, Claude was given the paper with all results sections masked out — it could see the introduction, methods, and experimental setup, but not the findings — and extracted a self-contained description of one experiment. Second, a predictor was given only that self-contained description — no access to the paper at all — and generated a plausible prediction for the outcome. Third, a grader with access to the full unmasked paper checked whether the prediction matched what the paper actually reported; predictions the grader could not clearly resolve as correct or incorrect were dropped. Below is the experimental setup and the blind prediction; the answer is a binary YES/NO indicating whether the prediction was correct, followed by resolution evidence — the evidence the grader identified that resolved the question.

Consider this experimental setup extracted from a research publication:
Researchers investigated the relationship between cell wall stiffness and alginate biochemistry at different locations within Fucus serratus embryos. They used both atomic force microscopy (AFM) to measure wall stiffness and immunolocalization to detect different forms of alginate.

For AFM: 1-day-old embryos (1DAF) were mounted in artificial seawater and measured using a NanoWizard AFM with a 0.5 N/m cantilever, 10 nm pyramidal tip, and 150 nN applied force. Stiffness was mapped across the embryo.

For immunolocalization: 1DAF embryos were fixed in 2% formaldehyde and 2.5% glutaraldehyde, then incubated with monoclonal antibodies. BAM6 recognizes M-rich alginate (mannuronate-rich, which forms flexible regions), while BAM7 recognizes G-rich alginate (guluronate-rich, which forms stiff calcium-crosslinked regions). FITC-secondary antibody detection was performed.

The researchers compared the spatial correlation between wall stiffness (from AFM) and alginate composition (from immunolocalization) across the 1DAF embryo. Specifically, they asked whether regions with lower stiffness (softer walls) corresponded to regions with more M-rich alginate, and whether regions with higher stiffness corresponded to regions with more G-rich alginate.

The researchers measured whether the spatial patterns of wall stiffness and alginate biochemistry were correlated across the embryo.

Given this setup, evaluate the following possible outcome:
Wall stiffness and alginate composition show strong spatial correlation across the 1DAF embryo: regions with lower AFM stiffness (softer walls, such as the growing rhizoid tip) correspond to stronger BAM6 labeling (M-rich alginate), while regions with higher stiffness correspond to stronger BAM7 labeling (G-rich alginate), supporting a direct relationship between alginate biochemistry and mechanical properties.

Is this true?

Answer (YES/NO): NO